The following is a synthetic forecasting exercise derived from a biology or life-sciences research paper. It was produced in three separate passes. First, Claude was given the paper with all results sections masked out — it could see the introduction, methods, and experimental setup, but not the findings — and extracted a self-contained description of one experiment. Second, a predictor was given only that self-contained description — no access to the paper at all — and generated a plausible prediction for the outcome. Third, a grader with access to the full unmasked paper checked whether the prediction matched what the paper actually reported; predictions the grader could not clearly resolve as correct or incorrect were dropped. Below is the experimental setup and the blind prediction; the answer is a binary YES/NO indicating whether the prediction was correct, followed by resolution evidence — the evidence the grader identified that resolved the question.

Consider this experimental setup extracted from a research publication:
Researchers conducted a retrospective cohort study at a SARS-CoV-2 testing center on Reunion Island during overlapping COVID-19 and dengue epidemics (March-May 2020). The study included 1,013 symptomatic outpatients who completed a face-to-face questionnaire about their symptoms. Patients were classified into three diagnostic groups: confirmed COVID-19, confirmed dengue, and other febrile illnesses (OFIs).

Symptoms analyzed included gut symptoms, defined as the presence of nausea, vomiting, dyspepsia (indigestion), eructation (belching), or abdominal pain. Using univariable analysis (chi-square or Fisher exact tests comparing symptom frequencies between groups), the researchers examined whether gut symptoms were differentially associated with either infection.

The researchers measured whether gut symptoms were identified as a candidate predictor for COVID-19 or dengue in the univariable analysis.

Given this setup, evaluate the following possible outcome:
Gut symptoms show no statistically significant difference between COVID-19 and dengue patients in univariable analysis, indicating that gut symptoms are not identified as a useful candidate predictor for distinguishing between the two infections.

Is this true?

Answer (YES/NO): NO